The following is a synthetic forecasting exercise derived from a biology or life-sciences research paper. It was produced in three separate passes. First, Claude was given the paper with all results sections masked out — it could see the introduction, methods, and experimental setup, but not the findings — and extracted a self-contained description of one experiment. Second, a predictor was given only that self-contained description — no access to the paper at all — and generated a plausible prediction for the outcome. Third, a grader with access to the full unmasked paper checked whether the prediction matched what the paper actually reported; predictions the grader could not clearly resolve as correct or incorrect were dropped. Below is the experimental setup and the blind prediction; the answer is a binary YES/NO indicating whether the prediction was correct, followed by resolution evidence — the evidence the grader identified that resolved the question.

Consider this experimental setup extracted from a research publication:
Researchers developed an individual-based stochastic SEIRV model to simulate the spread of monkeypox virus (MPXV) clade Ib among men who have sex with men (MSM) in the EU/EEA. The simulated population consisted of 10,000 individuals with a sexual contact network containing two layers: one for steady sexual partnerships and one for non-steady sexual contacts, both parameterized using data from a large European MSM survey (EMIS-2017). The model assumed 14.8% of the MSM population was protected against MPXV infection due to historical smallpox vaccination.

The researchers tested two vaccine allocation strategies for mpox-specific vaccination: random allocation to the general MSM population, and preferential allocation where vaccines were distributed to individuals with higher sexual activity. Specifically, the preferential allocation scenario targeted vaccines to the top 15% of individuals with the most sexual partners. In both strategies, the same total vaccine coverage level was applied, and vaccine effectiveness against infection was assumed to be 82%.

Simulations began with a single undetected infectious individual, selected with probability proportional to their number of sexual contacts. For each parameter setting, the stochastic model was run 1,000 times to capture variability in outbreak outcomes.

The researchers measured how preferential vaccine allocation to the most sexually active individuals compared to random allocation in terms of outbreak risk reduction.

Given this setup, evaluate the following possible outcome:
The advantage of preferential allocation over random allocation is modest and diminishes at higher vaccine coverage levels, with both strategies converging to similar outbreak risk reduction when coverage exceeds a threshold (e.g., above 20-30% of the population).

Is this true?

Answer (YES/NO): NO